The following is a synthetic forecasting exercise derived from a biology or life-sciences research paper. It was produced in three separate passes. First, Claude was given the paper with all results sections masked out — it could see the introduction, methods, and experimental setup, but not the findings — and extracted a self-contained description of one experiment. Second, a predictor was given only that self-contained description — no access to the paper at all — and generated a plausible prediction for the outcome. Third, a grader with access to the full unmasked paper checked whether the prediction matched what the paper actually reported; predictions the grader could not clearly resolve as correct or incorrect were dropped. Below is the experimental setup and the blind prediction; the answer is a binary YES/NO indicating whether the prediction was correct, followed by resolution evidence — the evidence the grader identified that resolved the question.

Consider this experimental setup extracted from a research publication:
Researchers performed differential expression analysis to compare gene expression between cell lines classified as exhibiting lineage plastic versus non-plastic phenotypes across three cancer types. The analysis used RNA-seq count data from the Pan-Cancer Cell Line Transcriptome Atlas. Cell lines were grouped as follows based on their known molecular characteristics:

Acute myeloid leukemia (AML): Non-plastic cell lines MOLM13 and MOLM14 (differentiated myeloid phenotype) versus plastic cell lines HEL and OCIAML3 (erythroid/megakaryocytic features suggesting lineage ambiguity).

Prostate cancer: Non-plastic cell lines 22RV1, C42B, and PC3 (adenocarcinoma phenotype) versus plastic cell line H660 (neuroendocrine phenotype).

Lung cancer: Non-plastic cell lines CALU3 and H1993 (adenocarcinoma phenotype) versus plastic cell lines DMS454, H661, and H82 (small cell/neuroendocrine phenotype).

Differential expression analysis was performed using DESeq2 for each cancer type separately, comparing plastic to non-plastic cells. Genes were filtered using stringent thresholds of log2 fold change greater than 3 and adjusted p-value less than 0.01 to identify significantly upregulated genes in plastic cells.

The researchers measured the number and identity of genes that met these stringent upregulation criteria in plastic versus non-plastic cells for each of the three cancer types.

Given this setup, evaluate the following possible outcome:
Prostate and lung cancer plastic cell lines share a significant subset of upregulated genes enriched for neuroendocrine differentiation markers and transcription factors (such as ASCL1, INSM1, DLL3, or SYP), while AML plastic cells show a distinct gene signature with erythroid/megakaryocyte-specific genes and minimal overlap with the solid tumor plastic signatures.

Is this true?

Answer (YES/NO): NO